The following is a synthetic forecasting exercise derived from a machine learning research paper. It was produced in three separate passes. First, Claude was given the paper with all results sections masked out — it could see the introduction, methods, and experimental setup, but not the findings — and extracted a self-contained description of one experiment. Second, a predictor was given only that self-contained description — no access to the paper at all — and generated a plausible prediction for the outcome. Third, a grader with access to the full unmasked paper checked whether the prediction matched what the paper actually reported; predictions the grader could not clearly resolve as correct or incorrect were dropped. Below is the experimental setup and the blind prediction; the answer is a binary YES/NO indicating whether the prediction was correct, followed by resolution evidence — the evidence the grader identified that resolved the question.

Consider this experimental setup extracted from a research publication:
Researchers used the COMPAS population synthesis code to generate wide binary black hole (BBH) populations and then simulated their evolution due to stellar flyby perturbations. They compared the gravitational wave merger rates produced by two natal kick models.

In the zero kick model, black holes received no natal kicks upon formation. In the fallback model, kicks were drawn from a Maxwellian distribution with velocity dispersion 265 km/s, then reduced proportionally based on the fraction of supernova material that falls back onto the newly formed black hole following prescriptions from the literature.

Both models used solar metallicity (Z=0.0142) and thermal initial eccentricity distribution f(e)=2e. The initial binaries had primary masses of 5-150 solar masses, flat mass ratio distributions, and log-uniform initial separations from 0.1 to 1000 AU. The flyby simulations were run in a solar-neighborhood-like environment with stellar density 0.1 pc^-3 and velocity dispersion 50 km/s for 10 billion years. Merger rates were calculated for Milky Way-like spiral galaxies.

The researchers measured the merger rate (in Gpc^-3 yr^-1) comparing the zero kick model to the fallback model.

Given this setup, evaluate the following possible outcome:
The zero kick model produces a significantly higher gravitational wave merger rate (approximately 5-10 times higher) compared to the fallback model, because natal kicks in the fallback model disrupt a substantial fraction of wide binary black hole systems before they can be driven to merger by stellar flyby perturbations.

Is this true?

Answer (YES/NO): NO